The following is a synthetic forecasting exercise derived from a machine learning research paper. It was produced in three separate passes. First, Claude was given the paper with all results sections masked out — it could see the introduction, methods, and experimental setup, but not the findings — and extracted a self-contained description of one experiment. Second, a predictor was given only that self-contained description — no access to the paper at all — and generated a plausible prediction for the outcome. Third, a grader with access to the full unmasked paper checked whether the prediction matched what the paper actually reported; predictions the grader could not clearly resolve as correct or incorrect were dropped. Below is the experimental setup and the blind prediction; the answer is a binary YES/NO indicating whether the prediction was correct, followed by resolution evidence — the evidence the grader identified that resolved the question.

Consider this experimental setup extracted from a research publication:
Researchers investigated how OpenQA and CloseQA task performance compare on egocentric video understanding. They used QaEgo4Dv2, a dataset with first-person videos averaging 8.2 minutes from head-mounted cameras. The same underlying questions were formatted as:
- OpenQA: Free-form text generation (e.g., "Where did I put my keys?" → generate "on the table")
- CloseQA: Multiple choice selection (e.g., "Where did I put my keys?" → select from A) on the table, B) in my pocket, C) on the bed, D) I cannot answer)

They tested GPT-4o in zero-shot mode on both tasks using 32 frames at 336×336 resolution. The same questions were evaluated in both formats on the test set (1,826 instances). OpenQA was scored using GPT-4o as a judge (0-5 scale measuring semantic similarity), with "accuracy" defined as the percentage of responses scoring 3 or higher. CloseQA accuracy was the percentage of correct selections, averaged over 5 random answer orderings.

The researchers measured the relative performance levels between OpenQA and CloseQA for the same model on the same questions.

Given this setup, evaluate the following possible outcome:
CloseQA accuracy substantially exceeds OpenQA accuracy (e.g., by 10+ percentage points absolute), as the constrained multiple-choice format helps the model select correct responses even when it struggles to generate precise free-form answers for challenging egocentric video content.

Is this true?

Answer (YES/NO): NO